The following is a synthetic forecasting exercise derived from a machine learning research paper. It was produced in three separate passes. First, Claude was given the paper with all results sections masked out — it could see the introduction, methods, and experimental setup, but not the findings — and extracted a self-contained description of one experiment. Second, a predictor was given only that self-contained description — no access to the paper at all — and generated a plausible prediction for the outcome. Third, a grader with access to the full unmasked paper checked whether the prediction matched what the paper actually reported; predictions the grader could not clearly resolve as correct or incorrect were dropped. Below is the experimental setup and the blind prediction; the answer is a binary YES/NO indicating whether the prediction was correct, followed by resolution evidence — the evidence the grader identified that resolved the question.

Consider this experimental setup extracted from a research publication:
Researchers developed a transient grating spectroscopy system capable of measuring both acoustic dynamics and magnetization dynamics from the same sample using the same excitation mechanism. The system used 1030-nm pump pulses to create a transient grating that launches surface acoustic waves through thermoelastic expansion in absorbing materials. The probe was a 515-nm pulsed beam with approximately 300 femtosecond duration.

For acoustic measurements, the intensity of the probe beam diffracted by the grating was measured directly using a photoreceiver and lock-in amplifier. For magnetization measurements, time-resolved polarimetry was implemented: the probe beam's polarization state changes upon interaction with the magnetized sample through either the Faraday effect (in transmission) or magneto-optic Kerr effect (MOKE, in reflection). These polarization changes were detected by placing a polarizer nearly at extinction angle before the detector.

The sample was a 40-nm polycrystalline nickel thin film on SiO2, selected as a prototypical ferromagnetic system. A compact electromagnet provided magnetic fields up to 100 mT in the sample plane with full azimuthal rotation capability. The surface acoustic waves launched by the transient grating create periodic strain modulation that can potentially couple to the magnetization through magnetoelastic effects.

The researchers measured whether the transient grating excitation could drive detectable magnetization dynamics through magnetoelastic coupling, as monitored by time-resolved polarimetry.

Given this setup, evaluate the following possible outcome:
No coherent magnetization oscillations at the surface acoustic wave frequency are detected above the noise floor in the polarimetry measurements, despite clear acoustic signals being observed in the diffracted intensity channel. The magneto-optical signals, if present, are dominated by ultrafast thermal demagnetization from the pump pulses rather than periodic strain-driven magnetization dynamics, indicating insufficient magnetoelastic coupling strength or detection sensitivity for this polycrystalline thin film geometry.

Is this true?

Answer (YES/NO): NO